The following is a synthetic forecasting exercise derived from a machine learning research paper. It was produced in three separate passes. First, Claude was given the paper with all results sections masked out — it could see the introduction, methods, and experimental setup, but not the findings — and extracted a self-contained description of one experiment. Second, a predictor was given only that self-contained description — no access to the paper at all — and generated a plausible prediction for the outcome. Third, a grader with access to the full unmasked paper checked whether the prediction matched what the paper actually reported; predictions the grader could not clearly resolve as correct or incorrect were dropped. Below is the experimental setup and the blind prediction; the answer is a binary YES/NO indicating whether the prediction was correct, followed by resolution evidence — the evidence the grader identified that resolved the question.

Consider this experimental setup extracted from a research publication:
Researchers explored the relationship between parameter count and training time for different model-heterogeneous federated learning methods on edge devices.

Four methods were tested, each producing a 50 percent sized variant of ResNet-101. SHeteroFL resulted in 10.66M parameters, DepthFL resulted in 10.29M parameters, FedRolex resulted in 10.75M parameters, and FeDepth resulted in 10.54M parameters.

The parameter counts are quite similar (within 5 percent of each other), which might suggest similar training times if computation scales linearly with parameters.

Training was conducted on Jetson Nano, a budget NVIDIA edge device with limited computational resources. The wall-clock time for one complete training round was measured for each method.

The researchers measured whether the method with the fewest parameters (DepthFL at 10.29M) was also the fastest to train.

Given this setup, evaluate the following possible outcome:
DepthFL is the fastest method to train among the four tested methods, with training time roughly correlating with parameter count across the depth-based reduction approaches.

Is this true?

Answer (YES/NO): NO